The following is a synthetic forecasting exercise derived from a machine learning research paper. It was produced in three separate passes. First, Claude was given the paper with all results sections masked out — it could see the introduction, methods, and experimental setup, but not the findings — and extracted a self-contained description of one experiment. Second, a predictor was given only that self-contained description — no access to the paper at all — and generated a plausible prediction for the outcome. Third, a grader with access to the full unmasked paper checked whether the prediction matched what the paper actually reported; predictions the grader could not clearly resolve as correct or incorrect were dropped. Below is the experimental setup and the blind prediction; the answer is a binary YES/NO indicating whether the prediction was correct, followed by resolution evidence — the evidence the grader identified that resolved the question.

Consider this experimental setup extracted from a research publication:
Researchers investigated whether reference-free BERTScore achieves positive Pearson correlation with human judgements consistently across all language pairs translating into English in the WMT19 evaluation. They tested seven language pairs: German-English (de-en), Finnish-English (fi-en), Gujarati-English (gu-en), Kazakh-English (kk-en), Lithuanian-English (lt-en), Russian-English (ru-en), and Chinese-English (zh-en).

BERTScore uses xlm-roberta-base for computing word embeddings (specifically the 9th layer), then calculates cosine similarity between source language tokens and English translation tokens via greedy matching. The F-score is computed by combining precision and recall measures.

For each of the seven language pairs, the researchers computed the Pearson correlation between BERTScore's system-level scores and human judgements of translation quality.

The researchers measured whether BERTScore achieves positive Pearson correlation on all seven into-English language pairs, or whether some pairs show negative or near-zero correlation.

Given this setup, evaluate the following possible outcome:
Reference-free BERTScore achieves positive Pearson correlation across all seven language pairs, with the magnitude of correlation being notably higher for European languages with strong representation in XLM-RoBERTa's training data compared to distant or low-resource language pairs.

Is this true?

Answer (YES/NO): NO